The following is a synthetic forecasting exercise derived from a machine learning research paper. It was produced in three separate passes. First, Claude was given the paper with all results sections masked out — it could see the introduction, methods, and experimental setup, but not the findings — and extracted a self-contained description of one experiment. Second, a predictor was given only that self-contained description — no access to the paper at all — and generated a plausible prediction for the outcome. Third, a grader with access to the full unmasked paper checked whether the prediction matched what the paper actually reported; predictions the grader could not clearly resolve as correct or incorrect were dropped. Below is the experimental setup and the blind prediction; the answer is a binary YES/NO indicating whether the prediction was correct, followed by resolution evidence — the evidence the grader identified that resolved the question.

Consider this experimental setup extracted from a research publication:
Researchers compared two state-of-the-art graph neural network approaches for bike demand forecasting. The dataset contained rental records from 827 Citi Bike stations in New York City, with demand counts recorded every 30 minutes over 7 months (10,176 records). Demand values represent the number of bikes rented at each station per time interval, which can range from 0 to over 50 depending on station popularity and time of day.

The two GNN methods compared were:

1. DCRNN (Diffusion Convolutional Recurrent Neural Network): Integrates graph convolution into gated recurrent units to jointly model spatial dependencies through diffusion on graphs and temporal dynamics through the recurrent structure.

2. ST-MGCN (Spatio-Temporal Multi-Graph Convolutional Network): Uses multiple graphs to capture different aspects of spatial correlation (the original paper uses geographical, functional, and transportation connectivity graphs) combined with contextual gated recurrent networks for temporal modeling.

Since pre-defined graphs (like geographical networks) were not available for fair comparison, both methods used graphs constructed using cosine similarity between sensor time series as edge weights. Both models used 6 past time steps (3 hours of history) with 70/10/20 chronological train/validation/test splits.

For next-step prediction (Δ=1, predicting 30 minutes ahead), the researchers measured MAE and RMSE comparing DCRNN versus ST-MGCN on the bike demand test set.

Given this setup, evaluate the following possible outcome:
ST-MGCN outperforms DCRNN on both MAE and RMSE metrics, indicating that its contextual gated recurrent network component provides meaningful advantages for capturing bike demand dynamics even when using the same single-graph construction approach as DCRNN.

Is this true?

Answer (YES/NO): YES